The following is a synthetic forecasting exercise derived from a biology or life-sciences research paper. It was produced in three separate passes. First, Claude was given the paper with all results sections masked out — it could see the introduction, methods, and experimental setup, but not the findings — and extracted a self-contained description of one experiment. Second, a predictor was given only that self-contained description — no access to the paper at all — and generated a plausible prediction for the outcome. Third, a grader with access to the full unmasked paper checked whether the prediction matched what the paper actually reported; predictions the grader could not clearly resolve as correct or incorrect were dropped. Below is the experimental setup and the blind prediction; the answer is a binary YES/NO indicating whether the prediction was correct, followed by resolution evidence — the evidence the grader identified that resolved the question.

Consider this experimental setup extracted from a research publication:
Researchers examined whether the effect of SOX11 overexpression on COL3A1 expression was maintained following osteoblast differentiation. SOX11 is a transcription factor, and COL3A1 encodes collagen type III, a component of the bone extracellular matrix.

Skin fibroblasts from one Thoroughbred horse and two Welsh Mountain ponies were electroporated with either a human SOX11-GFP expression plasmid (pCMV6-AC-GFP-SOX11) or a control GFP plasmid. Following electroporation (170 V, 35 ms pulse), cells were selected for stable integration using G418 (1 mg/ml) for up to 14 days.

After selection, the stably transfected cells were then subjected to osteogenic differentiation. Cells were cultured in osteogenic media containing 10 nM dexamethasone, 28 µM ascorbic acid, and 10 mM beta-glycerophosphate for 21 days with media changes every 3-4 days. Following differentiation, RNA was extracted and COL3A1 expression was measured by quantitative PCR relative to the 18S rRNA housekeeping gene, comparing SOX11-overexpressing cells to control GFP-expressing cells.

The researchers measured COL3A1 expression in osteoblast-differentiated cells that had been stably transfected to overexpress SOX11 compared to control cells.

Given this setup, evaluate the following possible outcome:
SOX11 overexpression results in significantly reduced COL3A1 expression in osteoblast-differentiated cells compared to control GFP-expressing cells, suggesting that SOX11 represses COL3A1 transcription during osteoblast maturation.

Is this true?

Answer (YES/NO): NO